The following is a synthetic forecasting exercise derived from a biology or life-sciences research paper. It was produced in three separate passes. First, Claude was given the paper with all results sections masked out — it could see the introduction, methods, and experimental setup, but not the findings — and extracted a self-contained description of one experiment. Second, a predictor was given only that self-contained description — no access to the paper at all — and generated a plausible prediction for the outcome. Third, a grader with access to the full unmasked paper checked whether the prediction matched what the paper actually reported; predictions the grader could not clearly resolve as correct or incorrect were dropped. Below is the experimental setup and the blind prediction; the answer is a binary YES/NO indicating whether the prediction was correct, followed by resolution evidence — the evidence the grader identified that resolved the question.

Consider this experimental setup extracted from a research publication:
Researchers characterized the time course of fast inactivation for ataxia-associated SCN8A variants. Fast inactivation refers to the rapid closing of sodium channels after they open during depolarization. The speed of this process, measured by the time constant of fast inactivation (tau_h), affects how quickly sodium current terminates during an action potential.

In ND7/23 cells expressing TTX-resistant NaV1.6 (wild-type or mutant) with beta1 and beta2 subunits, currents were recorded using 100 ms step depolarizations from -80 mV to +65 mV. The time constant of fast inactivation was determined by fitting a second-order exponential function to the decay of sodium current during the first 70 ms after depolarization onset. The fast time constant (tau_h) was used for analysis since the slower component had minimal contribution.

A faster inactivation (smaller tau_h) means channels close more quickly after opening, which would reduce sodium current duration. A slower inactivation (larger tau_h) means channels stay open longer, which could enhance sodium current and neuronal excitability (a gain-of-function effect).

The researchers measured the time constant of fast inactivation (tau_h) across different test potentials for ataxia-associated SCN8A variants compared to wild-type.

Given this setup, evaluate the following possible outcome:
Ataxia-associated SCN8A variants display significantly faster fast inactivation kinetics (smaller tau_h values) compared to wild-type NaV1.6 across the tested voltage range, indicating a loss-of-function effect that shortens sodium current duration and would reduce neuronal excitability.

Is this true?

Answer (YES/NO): NO